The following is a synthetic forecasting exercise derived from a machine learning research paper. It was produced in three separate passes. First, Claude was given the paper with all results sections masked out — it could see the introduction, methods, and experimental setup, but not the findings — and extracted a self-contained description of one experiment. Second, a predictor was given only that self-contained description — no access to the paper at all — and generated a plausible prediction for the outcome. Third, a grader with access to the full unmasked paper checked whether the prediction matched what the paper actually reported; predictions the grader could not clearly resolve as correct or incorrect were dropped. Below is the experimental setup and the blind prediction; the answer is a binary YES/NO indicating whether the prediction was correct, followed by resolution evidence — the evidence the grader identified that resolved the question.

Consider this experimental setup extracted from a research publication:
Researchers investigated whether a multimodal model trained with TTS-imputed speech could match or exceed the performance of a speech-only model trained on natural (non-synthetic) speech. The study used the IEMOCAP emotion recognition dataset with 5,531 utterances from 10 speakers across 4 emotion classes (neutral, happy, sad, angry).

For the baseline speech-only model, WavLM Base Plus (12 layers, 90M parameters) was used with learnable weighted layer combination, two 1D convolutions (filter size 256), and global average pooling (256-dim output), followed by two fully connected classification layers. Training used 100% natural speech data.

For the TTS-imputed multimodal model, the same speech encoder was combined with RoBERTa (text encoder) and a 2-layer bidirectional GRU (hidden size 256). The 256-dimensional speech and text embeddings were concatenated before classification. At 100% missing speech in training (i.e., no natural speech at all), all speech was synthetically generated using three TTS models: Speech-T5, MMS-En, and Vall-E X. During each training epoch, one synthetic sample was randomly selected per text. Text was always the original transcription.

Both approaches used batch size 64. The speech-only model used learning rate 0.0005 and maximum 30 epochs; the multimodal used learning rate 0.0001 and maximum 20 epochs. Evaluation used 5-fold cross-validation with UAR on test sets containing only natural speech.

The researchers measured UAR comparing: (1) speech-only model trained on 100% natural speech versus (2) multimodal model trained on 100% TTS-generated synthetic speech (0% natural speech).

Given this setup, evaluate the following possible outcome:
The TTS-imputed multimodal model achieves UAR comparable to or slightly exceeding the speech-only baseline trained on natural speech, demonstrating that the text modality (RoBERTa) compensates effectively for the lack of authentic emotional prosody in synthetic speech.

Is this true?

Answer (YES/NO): NO